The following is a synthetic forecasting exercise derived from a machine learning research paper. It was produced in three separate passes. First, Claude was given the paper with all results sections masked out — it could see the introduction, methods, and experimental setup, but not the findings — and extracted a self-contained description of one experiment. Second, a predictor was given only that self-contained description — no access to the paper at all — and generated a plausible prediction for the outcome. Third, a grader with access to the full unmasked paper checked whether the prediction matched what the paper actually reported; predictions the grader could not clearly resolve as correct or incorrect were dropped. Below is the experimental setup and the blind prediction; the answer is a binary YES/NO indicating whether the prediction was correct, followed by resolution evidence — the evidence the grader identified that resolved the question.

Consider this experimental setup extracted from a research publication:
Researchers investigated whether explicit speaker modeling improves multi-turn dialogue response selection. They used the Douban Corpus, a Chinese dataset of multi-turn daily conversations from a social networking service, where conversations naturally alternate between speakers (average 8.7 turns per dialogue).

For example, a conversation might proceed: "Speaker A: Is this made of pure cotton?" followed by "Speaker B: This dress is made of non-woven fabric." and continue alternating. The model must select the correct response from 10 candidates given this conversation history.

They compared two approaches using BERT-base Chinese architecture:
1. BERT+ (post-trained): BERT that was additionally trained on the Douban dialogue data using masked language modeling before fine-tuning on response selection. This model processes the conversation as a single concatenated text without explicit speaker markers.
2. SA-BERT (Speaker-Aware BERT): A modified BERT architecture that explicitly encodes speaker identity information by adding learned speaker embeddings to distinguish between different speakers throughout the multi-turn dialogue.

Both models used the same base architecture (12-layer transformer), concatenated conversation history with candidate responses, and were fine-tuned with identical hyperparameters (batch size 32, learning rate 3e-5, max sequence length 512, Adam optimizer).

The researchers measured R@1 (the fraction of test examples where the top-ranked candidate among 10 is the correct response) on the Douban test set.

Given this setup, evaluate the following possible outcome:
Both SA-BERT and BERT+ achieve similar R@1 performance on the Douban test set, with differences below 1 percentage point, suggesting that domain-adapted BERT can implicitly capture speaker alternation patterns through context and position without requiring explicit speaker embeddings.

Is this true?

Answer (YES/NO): NO